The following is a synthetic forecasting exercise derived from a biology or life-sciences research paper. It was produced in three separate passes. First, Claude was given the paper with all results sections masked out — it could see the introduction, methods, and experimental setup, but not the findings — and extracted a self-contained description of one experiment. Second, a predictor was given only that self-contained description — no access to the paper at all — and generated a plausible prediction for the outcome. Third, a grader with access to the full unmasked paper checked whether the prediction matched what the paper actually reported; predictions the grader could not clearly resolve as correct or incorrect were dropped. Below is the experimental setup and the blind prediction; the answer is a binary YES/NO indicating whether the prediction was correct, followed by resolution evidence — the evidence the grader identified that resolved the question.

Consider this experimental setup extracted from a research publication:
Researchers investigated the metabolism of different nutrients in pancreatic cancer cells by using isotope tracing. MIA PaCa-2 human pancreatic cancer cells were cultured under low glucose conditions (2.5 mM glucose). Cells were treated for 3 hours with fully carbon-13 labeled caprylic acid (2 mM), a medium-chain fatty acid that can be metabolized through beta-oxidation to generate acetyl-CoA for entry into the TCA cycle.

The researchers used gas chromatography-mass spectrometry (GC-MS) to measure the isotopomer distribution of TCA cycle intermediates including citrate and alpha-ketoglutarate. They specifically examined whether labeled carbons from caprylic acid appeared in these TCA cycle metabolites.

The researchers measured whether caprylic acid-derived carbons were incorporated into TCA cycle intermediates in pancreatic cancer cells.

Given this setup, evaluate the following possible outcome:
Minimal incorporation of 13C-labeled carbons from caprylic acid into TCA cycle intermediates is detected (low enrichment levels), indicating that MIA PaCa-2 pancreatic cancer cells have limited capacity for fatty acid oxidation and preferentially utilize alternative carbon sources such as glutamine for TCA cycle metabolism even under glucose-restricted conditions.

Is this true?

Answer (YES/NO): NO